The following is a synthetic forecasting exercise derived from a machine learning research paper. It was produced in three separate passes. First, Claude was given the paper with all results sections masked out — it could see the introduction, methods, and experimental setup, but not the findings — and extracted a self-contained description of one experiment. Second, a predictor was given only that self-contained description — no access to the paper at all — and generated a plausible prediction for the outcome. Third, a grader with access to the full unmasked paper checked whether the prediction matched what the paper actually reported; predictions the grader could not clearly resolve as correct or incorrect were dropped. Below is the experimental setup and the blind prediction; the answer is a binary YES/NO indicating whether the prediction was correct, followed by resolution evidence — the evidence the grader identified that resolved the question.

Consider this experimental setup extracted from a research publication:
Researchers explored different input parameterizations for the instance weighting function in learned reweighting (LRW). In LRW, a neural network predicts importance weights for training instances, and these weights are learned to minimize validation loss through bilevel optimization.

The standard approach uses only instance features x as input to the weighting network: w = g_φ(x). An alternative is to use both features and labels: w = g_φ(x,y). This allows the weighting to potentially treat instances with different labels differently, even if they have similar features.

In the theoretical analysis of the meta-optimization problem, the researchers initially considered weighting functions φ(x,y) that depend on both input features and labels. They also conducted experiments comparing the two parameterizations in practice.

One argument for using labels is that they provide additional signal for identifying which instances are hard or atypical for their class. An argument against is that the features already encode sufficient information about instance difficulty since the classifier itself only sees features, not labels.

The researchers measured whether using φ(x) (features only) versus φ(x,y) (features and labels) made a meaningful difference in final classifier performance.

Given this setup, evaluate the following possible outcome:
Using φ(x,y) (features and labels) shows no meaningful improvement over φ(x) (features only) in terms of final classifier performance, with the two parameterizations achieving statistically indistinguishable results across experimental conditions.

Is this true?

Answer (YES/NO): YES